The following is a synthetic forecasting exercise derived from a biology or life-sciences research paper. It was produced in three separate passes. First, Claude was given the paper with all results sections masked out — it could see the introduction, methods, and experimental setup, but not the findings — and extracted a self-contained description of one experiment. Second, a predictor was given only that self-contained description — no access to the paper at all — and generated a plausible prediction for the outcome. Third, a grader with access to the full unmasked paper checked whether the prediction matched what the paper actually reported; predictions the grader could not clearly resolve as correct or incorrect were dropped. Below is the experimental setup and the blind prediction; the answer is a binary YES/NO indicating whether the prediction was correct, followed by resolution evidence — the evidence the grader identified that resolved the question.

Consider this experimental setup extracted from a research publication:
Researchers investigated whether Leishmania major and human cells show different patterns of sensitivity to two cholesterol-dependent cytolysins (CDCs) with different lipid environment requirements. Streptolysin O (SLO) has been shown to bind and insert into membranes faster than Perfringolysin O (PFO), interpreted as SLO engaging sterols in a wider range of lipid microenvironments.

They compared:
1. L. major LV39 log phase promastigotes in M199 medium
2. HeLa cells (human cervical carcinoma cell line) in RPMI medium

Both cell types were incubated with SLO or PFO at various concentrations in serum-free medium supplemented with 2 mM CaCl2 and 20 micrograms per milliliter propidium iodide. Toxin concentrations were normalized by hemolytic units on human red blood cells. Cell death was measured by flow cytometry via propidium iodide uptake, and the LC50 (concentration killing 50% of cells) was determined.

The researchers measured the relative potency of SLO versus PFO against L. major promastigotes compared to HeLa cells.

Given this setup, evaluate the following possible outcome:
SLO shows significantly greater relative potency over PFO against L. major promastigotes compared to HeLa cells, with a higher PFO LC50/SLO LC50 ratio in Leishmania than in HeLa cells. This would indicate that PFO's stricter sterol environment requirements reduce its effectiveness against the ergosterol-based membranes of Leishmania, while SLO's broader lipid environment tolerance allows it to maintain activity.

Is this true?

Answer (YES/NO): YES